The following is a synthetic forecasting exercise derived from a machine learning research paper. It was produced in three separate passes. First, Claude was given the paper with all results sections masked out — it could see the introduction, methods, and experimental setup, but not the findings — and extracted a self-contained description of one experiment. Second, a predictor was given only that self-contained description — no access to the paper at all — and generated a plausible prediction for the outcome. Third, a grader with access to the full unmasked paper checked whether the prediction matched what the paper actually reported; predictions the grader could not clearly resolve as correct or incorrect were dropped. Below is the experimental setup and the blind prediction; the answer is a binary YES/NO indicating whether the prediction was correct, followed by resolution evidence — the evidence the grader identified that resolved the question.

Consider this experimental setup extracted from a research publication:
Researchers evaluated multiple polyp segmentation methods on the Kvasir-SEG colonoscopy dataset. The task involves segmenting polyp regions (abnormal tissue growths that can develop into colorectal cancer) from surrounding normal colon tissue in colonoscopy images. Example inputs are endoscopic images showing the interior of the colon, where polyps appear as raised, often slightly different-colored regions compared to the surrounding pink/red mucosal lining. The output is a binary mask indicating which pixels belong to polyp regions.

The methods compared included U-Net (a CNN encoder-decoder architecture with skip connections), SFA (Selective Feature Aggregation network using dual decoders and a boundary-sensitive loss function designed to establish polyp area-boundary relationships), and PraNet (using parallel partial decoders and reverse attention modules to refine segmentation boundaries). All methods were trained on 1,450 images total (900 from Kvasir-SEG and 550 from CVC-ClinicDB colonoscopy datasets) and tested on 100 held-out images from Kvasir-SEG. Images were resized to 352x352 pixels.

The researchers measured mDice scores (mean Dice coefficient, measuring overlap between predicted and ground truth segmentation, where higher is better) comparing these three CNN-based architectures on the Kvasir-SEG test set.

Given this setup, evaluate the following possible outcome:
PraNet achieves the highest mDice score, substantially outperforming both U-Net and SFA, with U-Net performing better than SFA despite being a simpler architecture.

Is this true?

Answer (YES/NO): YES